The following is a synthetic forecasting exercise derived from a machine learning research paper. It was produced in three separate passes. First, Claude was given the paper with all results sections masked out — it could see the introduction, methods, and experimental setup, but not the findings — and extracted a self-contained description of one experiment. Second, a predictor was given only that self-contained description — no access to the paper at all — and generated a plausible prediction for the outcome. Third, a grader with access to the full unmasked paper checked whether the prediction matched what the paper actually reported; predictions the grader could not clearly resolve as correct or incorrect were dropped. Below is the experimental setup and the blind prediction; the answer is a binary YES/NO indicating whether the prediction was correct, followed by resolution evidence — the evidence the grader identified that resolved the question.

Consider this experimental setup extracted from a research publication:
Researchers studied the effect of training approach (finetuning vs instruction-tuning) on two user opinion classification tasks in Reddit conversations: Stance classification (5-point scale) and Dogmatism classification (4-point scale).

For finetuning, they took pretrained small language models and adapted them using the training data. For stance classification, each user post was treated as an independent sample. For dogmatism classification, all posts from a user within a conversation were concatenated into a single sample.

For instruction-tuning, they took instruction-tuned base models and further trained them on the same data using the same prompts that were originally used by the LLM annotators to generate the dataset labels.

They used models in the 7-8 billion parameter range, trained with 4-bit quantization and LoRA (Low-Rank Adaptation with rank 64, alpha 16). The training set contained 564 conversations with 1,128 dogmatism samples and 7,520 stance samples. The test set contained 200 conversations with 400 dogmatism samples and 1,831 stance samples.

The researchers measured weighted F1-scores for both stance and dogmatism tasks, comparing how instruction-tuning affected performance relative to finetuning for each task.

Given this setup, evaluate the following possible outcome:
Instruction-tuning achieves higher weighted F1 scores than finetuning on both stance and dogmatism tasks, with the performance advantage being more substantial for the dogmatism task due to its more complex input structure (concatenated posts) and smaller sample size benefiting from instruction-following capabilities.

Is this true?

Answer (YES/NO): NO